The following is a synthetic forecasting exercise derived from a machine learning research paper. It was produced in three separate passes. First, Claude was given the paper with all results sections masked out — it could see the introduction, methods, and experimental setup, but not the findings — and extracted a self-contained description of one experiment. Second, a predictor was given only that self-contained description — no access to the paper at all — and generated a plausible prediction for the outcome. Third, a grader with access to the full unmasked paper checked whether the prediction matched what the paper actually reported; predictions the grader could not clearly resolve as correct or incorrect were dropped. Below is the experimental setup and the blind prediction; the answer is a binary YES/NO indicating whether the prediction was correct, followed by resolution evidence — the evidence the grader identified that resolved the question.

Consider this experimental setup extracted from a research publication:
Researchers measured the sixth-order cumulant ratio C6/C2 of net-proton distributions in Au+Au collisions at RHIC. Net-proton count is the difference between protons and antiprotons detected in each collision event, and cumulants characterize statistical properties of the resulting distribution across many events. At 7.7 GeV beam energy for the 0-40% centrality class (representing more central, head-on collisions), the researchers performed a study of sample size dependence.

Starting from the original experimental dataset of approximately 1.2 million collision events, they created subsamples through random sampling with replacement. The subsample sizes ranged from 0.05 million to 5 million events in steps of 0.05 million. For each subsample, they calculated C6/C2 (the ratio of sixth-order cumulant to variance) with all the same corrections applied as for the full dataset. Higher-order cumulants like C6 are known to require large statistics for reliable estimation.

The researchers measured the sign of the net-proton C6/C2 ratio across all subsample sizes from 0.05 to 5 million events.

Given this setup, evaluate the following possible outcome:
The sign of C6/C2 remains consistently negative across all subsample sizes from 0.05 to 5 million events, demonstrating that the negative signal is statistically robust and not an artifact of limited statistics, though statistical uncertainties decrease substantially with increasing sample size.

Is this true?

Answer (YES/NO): YES